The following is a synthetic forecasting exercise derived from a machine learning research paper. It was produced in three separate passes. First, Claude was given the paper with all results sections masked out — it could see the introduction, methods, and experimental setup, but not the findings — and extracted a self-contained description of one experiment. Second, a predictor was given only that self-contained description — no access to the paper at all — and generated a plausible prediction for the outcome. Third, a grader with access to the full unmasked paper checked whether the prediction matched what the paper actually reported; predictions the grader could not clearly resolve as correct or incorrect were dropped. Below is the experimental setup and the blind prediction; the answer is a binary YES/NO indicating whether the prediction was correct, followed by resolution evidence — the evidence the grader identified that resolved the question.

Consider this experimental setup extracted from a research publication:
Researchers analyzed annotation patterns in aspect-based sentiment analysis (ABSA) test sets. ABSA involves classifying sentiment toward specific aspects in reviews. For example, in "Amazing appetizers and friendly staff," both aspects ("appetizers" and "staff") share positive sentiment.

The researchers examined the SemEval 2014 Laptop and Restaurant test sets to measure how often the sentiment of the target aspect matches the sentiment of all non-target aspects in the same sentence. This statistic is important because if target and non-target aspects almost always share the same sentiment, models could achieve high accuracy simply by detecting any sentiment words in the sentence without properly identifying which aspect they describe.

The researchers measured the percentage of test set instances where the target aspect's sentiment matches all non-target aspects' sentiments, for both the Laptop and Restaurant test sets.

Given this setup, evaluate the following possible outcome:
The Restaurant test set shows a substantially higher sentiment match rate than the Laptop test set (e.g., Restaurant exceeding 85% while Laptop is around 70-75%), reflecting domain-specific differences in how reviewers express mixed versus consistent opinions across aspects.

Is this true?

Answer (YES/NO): NO